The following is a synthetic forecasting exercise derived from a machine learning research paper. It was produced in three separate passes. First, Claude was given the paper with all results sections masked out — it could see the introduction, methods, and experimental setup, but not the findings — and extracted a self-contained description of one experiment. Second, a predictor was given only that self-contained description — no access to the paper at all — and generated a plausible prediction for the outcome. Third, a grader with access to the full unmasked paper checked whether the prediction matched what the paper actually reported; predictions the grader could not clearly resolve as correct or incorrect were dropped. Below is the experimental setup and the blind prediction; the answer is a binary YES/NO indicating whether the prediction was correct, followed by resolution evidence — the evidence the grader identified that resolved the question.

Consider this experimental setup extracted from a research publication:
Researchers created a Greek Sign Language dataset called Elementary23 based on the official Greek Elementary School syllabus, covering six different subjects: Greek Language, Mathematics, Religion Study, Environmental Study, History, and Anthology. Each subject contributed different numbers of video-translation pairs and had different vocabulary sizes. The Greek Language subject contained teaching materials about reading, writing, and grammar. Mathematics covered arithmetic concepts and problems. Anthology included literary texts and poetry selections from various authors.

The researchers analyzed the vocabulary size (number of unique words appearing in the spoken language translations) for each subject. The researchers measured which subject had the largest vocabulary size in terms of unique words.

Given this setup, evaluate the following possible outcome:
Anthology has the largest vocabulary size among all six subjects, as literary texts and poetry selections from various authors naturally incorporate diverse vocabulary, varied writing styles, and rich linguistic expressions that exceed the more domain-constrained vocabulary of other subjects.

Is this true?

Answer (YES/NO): YES